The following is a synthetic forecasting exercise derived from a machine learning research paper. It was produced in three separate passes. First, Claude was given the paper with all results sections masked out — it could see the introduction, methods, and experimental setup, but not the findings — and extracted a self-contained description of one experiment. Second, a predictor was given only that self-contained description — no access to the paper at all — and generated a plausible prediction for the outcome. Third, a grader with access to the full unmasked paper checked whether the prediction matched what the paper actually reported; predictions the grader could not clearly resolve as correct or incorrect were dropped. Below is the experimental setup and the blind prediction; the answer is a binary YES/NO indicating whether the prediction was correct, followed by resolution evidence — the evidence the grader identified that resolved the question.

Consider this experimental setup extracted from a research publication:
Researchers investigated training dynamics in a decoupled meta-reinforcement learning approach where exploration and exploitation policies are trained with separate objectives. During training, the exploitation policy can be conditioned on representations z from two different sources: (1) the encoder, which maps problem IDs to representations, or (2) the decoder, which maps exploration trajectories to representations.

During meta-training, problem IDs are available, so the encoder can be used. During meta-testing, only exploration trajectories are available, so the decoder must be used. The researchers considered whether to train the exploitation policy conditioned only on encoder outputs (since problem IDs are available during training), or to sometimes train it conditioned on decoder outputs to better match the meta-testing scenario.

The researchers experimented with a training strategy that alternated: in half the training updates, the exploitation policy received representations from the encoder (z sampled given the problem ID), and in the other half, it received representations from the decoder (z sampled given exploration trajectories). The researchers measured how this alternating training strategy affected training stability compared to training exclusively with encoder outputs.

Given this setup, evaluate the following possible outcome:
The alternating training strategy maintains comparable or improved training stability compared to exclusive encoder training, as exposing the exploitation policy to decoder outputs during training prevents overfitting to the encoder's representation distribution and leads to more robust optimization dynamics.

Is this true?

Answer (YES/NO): YES